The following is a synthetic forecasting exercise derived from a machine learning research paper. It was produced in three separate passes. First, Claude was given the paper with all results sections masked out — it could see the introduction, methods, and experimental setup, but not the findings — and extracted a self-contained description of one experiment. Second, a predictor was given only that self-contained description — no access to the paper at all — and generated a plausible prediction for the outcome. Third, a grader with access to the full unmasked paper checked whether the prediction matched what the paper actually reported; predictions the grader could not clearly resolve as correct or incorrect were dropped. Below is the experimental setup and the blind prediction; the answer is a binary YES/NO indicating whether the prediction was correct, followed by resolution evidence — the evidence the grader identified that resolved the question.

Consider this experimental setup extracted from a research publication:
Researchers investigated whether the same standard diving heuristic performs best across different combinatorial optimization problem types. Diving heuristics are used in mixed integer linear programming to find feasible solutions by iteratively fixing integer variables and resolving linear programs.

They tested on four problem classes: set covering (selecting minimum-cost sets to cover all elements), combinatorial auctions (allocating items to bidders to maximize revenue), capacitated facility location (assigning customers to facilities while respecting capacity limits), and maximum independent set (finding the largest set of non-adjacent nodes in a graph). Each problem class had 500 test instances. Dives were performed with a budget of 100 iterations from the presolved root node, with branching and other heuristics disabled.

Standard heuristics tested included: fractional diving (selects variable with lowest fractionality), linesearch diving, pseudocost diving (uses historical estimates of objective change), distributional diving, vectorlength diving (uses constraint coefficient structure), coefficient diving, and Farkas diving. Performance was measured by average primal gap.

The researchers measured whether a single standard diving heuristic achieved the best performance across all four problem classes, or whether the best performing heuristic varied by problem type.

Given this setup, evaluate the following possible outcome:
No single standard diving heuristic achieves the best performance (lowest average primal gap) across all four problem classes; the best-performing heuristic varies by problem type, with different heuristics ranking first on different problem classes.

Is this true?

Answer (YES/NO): YES